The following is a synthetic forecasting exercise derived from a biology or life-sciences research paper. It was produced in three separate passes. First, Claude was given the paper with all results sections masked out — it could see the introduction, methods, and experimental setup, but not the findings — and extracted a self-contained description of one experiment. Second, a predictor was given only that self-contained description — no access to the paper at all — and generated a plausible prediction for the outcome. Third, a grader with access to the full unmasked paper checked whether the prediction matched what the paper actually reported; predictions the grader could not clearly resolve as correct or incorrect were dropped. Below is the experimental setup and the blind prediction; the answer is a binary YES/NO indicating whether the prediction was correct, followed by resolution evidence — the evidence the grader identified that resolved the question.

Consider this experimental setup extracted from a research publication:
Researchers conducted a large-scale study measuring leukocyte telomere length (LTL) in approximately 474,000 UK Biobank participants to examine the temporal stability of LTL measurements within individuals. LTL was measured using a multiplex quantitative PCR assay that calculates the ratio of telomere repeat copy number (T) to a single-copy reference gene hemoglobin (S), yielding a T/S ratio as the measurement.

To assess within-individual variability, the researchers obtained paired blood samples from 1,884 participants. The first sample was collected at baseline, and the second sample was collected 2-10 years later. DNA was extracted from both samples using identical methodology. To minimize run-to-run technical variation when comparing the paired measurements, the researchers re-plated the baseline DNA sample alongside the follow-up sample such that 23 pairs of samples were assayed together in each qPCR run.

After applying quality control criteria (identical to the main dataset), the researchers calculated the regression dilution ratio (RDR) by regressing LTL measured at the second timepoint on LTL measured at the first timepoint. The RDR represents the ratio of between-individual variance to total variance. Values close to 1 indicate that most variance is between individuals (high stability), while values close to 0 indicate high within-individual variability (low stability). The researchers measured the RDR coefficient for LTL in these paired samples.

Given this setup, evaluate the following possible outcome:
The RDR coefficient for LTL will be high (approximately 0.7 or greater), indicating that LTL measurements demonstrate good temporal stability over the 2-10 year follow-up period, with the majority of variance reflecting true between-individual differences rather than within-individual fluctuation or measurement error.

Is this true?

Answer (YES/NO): NO